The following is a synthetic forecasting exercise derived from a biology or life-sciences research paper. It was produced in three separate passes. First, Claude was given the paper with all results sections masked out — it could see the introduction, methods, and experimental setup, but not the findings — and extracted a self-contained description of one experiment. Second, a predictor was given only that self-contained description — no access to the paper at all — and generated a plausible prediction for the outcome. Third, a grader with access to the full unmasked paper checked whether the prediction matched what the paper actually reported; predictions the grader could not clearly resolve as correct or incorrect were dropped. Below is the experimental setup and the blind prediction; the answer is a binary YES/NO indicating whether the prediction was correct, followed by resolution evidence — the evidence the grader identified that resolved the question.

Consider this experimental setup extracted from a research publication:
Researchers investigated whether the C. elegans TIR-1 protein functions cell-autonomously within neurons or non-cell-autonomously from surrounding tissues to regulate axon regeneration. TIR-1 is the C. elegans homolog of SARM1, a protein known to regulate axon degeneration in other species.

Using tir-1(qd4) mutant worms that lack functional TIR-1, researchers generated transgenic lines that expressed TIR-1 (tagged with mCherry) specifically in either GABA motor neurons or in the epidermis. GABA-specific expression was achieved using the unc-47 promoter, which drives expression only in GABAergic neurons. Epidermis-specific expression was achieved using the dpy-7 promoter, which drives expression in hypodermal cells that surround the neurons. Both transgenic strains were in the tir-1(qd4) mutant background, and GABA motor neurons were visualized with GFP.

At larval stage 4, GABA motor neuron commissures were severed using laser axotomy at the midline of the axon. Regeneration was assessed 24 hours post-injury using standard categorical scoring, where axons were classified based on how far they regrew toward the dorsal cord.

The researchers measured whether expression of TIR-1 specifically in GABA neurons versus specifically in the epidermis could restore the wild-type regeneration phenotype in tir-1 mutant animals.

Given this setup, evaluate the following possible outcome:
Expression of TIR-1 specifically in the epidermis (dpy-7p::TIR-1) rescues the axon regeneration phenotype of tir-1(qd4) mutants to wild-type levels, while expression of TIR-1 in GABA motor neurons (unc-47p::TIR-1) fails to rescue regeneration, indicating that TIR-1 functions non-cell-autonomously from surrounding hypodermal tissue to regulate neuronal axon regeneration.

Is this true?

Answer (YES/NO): NO